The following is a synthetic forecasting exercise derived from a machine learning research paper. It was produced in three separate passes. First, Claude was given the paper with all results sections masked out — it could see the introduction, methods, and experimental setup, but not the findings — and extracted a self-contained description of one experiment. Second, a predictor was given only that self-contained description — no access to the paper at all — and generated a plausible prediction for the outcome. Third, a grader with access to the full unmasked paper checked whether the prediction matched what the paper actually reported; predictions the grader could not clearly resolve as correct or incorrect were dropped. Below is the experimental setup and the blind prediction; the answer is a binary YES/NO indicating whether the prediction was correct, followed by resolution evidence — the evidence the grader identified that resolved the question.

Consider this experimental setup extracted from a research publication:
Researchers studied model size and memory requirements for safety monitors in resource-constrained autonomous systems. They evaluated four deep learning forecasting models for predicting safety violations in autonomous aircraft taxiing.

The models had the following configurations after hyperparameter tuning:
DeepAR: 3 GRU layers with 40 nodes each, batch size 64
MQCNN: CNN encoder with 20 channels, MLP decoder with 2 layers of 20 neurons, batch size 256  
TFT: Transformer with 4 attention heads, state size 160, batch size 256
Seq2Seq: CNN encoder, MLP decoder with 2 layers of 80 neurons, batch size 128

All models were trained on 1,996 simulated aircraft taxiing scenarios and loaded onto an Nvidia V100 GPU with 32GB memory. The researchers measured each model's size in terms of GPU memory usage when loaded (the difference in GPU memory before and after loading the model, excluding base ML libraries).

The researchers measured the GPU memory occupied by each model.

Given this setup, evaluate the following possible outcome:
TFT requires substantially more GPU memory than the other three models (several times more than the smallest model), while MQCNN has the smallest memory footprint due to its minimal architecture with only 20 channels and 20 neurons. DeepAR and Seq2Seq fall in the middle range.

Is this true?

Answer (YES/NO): NO